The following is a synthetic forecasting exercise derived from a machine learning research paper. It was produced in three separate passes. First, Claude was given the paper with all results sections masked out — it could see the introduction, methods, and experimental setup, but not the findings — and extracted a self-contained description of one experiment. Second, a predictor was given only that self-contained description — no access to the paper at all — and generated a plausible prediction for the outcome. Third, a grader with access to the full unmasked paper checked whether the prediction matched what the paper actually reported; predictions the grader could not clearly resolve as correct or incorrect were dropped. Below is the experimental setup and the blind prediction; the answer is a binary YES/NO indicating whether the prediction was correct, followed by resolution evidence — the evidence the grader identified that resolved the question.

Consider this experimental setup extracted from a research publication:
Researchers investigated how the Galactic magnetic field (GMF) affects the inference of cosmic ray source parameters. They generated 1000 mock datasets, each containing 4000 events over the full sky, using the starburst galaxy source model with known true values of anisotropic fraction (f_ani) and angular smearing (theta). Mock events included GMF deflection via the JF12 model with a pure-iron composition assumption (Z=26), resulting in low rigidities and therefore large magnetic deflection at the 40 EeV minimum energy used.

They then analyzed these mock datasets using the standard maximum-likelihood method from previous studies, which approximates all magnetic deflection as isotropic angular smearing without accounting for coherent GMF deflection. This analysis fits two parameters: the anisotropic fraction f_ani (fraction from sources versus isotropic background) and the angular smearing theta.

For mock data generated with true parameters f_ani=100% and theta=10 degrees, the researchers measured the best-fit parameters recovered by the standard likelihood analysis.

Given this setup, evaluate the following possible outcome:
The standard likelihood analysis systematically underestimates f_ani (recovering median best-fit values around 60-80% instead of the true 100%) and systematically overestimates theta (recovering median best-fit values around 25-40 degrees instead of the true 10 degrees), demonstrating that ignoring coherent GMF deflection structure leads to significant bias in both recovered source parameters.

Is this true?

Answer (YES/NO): NO